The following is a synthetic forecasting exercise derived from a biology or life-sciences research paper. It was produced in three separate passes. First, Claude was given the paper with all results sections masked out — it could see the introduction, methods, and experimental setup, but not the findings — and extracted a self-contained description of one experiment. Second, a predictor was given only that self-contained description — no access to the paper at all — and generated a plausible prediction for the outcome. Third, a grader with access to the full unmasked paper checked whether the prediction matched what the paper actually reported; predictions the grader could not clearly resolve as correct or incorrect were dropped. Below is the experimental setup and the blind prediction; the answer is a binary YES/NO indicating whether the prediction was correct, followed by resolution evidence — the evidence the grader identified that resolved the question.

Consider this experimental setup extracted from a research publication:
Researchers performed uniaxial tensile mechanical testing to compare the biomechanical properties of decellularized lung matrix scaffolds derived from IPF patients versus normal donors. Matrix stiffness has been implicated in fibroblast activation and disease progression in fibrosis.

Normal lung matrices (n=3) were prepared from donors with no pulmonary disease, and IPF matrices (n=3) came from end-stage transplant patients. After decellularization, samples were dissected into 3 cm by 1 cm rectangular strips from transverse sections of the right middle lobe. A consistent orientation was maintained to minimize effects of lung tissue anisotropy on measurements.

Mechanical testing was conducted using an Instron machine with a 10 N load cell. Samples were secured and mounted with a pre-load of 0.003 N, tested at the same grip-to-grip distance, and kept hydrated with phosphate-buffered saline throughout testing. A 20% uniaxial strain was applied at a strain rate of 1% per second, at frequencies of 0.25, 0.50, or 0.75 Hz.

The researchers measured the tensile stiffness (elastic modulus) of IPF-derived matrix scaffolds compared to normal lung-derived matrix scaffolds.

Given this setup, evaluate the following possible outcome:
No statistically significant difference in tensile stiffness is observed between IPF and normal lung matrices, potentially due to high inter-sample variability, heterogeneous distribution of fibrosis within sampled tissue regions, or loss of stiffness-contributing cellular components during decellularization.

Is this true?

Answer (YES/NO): NO